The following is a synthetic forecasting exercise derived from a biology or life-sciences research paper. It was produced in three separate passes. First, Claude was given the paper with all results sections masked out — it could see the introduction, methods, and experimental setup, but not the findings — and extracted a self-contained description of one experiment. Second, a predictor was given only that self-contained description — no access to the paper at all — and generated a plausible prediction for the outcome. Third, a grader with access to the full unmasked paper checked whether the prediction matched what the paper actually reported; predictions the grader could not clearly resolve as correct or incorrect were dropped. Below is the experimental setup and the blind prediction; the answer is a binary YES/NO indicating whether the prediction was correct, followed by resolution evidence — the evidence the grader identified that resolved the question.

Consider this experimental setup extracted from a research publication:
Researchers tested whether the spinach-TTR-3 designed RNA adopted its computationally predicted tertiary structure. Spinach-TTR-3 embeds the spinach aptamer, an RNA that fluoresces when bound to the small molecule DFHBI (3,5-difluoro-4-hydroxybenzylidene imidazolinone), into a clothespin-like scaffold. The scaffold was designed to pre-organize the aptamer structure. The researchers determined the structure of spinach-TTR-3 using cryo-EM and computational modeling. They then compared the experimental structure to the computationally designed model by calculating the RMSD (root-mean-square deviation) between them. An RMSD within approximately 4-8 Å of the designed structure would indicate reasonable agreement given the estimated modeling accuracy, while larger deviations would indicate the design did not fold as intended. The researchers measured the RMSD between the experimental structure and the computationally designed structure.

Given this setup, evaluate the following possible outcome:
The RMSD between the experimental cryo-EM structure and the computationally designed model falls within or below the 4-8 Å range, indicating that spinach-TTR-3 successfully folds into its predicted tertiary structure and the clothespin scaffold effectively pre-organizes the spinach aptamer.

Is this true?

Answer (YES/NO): YES